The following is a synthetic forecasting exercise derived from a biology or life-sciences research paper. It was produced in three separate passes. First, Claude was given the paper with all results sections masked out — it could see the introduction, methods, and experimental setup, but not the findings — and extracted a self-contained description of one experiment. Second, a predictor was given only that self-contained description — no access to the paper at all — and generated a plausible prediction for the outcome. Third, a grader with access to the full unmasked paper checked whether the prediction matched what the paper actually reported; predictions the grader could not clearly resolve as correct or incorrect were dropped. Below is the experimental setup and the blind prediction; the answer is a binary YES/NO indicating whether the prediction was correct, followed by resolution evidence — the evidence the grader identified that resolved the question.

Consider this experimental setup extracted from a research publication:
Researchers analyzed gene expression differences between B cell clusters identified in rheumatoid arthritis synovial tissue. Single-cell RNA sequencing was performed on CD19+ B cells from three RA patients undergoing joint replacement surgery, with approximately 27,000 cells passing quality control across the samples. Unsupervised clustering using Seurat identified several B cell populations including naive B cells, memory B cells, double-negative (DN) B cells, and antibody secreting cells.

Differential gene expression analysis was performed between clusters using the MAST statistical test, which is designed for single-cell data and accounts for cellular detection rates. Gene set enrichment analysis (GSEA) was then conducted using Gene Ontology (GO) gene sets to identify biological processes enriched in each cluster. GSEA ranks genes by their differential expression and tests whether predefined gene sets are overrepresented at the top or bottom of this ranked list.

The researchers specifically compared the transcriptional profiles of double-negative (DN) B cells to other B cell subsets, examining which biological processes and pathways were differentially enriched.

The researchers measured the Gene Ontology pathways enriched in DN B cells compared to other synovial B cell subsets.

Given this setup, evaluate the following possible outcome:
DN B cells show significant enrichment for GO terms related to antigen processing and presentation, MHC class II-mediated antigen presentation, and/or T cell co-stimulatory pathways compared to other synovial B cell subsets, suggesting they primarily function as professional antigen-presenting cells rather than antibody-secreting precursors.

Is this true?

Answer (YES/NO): NO